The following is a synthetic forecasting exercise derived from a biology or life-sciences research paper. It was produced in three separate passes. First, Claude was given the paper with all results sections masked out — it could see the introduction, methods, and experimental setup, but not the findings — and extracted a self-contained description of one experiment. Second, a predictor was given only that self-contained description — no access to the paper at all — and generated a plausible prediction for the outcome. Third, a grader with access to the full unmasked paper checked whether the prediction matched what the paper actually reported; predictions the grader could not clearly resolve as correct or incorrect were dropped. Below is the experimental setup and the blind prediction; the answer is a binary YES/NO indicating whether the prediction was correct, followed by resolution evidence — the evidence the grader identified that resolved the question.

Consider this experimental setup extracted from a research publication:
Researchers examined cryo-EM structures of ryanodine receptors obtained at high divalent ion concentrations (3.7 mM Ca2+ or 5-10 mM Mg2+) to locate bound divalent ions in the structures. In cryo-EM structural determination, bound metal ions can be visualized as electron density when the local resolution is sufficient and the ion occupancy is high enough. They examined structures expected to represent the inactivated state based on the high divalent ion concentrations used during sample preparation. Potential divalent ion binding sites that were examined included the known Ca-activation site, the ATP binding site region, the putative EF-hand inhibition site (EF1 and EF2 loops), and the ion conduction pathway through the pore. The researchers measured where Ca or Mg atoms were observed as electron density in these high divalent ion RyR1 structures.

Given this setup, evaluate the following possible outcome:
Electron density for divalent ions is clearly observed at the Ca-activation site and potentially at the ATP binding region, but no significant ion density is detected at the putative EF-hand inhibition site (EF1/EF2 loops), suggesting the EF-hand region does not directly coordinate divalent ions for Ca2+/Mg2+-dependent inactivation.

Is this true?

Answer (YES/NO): NO